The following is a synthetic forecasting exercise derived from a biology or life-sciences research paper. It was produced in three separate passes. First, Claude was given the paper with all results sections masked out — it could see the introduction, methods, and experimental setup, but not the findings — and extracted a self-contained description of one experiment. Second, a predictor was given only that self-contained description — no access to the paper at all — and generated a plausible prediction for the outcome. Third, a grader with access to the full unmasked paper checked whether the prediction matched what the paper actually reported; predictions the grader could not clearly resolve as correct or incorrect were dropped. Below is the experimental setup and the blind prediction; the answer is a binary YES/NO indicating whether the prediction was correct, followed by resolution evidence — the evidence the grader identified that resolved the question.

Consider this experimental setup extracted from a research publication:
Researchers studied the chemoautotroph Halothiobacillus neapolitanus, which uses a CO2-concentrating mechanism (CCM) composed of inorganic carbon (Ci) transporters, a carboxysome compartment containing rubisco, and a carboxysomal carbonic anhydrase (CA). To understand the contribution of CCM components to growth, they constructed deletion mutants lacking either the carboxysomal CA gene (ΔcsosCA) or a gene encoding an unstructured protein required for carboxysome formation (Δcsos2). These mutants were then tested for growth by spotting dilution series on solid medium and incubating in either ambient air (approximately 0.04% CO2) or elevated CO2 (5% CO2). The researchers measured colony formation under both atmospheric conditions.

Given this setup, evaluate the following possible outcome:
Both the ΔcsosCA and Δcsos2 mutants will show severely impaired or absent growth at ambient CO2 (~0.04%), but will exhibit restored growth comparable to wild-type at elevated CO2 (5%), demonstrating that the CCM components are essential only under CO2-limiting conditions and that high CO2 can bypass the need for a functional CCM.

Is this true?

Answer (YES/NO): YES